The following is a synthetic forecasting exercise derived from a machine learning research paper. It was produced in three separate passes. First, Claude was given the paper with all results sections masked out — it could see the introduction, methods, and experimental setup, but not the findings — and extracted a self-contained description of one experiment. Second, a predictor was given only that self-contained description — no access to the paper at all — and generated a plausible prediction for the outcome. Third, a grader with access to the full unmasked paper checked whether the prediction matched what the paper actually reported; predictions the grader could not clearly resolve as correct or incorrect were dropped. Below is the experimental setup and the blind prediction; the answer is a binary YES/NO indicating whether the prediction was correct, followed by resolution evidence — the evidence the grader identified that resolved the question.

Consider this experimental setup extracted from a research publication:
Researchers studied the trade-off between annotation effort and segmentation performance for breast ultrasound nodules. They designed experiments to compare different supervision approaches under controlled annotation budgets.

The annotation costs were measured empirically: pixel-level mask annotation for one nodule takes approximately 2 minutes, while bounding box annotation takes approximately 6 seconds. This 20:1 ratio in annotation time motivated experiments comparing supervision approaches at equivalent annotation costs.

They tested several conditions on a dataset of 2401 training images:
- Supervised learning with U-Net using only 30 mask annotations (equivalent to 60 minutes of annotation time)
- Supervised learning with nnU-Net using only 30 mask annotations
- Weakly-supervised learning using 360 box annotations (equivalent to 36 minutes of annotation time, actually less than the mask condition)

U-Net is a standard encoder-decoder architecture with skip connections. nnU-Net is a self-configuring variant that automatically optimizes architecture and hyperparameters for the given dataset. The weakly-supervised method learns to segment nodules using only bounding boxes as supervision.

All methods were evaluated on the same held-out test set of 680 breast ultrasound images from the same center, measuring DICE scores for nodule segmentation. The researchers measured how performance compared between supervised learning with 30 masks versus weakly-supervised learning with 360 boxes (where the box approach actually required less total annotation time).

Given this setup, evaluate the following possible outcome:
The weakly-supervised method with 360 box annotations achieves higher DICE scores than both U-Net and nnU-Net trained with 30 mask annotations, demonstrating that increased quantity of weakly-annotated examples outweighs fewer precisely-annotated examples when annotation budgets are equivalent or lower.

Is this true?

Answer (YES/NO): YES